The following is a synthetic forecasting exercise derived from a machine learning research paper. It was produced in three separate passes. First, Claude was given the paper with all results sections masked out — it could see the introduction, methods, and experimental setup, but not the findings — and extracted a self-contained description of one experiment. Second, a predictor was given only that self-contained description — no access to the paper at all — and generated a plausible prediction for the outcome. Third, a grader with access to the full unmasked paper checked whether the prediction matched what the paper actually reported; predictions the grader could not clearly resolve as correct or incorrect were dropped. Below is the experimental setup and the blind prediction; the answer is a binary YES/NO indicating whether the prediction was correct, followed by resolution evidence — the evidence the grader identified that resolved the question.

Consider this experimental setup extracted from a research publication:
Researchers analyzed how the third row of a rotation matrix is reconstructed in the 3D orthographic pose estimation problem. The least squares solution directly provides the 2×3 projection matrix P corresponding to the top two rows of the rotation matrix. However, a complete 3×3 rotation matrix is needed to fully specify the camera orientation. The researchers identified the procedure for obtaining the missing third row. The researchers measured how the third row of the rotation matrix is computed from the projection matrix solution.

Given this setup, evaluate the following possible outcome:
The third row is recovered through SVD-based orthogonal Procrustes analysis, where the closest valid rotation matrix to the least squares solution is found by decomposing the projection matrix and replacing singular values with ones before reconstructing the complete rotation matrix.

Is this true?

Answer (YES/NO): NO